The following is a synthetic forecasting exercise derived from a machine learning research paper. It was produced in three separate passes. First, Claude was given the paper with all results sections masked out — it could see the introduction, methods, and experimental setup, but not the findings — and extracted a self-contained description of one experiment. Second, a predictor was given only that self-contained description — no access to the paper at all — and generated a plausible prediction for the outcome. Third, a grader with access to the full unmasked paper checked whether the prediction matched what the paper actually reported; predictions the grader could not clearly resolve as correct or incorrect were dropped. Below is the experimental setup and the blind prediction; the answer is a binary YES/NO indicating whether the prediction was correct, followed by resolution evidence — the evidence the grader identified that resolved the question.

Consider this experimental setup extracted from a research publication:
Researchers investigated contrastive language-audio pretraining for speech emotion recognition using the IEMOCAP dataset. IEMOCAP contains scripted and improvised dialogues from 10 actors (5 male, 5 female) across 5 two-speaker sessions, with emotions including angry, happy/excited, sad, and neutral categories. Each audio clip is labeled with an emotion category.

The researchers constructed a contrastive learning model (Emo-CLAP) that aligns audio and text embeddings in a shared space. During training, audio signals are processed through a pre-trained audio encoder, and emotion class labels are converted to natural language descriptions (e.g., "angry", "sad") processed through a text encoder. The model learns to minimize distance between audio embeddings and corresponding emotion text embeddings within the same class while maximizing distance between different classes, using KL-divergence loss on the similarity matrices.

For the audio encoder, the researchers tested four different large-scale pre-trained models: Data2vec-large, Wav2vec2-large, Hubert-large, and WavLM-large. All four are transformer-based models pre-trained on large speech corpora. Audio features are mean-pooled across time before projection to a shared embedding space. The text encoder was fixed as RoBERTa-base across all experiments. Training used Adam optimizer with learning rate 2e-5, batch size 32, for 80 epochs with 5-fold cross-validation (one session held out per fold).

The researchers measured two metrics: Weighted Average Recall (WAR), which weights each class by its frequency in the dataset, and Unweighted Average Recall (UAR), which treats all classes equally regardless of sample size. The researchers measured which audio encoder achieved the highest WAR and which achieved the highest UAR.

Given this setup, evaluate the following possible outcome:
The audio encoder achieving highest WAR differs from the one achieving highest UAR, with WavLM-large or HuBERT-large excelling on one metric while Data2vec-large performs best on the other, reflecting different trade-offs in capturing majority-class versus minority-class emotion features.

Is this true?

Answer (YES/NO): NO